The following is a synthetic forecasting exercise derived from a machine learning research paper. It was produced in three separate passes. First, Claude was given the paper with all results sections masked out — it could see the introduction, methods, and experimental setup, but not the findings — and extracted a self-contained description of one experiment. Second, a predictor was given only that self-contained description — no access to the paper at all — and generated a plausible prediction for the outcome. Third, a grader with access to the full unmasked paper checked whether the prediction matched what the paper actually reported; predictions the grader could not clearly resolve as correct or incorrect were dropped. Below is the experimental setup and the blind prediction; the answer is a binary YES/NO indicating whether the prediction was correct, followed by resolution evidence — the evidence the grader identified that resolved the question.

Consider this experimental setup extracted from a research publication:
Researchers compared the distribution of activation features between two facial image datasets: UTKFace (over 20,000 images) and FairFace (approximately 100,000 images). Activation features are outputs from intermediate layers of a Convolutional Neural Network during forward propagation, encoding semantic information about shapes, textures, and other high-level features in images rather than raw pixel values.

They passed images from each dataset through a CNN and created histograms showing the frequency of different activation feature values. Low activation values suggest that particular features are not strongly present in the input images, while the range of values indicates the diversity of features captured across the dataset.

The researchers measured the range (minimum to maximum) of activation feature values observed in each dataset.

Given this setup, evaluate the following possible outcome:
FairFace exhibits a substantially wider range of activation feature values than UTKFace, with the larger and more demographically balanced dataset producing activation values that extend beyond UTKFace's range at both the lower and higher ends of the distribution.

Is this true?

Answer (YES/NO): YES